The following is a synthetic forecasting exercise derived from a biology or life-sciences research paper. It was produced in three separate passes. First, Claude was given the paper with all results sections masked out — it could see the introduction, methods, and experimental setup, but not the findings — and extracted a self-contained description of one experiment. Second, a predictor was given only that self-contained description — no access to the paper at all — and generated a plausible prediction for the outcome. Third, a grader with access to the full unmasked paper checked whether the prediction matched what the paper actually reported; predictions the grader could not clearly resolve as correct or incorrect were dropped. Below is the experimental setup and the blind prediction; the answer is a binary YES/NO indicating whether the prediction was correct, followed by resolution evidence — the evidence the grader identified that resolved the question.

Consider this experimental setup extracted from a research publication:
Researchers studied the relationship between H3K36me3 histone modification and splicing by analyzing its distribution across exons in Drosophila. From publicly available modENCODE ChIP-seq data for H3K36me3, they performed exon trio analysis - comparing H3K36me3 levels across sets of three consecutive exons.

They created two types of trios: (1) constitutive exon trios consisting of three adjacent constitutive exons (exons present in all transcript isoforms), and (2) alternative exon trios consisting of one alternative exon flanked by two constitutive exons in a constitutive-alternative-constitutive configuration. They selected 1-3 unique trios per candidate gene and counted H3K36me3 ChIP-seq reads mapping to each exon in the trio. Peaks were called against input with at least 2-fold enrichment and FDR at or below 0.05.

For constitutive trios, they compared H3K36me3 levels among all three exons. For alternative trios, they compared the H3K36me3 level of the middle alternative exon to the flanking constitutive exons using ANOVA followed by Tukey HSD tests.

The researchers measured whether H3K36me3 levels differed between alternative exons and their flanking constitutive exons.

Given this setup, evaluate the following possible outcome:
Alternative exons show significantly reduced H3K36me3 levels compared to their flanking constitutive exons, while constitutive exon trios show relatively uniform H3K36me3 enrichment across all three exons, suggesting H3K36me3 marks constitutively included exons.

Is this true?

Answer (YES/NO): YES